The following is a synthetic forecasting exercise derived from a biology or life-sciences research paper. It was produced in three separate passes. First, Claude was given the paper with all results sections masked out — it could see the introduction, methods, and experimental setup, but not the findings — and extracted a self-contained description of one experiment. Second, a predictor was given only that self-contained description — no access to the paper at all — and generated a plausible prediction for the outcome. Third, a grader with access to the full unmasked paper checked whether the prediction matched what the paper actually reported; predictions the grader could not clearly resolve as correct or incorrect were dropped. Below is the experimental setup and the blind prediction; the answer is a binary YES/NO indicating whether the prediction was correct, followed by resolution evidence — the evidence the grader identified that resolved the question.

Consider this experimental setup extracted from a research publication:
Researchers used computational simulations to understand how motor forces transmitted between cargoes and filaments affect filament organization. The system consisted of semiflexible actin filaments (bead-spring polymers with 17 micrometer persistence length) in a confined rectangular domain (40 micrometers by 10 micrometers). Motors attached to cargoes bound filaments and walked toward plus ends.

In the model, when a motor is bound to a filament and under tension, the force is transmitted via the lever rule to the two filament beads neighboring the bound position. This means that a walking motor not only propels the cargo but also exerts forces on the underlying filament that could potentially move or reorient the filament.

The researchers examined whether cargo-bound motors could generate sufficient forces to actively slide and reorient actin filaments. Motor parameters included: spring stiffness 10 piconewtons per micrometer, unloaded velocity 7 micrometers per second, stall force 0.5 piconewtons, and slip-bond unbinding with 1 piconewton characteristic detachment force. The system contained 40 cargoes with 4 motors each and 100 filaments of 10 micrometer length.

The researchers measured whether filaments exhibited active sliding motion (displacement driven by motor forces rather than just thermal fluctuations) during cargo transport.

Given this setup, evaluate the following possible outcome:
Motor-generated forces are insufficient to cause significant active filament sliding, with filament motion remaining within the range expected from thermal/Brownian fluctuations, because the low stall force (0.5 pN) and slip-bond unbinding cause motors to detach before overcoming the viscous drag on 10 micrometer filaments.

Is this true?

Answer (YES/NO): NO